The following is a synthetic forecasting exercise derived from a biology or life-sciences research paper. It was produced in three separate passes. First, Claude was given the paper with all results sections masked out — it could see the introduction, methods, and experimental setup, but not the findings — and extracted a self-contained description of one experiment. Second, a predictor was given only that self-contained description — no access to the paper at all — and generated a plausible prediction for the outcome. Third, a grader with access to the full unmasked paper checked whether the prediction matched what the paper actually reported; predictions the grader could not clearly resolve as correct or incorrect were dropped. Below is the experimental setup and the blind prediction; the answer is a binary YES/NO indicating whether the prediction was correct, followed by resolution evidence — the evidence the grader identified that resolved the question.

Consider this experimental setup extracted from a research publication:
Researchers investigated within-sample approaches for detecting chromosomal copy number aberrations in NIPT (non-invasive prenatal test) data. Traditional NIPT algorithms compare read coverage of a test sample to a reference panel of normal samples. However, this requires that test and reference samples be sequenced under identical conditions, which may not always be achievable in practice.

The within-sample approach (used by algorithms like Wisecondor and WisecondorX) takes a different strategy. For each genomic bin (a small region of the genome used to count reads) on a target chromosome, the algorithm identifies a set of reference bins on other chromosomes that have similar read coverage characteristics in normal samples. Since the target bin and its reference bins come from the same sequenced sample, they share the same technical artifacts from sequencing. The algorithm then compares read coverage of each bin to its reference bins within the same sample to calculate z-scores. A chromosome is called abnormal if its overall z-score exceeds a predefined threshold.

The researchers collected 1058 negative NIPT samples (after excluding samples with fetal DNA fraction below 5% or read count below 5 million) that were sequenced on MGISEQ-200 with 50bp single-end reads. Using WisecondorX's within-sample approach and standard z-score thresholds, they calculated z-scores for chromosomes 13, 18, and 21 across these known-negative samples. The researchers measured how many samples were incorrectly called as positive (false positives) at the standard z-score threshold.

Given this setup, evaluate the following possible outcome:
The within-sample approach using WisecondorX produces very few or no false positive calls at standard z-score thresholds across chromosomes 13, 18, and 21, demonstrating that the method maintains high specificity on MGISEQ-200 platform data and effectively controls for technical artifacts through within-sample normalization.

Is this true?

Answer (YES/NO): NO